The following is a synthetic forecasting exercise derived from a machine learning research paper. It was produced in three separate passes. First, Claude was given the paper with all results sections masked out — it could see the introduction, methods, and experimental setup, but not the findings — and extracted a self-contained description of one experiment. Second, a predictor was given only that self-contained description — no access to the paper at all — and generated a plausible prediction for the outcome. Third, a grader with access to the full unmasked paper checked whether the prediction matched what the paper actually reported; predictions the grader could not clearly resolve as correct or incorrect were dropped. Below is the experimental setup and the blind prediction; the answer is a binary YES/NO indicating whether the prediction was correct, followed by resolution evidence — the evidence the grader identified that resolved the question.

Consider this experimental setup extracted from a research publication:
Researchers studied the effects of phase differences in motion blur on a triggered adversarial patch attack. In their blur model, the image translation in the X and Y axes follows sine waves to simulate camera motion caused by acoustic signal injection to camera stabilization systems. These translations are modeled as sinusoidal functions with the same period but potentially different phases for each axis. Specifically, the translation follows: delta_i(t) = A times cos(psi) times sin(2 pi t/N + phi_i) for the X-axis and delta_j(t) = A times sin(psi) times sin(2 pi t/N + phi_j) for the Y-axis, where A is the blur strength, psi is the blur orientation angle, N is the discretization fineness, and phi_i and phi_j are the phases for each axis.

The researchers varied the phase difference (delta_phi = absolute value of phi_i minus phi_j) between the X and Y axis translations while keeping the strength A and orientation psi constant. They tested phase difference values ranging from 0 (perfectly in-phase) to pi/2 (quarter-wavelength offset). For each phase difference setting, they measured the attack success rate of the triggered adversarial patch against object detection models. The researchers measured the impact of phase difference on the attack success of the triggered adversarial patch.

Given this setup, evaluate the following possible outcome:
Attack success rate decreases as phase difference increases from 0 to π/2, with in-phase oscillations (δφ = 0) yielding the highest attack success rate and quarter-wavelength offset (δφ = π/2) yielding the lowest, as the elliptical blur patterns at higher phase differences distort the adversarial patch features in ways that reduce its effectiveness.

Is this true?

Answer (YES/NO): NO